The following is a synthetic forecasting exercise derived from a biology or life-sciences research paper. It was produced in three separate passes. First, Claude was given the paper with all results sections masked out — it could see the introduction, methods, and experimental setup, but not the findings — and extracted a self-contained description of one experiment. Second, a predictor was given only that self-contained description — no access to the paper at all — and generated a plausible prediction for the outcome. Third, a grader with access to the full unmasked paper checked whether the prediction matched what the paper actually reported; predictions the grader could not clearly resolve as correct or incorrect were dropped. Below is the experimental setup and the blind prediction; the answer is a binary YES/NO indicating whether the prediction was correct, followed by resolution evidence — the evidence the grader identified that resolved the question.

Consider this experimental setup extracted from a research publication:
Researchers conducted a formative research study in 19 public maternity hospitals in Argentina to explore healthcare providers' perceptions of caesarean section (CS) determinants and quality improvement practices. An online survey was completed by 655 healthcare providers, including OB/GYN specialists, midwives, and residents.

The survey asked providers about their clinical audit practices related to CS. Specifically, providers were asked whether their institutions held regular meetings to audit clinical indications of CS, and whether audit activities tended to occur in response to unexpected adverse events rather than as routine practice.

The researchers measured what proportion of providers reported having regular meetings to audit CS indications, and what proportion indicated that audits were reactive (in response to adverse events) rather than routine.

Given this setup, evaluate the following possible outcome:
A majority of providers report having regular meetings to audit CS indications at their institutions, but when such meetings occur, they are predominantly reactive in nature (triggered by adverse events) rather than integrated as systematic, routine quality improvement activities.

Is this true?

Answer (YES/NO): NO